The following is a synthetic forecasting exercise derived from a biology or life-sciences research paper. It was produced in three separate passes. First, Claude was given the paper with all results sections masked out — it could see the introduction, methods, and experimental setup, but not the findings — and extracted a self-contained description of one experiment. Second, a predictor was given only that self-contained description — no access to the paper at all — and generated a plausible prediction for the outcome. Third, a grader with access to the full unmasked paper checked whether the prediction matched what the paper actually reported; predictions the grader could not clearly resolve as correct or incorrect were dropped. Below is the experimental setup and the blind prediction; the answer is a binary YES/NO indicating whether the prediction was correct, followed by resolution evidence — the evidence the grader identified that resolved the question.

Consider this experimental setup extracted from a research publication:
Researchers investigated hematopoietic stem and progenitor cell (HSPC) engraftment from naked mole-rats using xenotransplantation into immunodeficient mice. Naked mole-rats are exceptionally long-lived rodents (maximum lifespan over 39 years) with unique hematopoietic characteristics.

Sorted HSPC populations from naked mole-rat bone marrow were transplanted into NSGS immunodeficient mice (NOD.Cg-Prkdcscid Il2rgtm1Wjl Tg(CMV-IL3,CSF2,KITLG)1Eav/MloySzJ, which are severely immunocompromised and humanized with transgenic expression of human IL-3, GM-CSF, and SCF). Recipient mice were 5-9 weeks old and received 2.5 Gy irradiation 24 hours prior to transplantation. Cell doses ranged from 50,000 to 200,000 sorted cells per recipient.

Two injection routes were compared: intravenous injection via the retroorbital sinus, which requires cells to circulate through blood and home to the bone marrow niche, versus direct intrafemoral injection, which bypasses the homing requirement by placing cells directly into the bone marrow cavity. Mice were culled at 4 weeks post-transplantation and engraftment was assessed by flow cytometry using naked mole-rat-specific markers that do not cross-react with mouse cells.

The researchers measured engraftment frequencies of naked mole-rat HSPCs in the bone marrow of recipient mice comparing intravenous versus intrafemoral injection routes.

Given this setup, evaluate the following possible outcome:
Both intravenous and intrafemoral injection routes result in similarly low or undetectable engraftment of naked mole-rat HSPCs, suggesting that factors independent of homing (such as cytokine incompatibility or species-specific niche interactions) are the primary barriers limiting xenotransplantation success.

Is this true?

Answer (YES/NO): NO